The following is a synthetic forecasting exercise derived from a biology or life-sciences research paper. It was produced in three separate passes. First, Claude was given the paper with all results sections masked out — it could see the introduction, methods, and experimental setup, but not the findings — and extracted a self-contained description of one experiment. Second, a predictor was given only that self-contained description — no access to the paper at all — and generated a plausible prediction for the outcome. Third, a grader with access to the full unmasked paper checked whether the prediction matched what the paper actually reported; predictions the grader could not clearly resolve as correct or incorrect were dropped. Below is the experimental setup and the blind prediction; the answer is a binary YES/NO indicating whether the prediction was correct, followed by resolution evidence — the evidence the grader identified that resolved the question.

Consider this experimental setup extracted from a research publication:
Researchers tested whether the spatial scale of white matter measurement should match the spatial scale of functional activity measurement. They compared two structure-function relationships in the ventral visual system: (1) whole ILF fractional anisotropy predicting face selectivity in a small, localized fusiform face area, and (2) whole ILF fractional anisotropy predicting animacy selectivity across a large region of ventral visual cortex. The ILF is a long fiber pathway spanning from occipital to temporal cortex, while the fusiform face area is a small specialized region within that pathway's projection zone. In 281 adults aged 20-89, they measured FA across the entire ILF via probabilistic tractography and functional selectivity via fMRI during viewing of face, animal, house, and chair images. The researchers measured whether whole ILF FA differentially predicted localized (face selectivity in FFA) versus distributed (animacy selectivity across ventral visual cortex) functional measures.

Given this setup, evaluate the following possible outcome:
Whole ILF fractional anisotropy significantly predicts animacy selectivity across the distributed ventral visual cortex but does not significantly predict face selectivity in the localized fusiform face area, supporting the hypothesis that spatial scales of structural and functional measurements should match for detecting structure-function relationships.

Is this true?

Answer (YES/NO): YES